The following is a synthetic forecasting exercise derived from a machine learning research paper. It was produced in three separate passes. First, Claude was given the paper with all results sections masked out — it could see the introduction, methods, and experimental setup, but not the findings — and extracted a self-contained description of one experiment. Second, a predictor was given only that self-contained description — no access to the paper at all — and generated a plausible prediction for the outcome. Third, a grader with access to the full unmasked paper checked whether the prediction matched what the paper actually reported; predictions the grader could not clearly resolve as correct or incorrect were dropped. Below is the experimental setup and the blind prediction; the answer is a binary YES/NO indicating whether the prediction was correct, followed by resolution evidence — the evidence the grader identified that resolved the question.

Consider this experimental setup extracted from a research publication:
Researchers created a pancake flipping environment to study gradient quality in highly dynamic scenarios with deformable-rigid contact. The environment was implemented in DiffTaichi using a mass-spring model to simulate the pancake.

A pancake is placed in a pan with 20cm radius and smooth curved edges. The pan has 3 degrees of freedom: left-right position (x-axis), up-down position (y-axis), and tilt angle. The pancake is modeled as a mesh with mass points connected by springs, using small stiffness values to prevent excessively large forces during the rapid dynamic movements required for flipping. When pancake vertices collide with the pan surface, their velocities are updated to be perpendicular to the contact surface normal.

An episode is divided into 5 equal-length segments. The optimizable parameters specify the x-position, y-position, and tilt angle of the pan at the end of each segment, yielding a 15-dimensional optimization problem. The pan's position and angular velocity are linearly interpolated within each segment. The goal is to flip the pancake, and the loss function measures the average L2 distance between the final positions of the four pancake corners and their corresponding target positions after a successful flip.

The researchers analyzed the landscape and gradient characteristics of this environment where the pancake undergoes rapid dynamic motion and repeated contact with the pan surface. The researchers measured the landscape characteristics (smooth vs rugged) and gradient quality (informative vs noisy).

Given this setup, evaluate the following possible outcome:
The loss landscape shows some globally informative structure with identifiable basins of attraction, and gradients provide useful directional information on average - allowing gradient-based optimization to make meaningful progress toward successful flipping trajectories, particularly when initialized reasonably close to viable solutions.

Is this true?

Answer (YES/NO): NO